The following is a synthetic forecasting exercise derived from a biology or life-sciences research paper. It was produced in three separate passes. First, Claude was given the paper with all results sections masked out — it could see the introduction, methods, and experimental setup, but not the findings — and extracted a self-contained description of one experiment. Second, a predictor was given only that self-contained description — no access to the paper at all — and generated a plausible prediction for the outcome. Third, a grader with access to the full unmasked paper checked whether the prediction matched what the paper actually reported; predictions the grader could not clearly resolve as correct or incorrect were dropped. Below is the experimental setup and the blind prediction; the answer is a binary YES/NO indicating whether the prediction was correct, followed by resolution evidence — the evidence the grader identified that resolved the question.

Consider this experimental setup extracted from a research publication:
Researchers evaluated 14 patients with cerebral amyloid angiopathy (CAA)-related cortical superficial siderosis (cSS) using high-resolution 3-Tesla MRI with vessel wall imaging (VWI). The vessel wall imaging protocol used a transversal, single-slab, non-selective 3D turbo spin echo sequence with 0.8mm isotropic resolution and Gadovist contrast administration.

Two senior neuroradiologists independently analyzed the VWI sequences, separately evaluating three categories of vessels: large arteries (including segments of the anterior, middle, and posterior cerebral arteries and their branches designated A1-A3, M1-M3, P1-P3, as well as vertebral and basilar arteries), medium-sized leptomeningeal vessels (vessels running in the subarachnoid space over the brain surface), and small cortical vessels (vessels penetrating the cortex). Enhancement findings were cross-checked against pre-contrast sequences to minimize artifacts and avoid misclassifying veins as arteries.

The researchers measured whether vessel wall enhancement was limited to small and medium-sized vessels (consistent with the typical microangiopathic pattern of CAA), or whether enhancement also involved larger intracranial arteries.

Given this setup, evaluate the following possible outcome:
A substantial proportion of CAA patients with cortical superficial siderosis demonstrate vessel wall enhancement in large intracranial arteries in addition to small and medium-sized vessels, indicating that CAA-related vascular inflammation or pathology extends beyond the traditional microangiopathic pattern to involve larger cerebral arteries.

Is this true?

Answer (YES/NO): YES